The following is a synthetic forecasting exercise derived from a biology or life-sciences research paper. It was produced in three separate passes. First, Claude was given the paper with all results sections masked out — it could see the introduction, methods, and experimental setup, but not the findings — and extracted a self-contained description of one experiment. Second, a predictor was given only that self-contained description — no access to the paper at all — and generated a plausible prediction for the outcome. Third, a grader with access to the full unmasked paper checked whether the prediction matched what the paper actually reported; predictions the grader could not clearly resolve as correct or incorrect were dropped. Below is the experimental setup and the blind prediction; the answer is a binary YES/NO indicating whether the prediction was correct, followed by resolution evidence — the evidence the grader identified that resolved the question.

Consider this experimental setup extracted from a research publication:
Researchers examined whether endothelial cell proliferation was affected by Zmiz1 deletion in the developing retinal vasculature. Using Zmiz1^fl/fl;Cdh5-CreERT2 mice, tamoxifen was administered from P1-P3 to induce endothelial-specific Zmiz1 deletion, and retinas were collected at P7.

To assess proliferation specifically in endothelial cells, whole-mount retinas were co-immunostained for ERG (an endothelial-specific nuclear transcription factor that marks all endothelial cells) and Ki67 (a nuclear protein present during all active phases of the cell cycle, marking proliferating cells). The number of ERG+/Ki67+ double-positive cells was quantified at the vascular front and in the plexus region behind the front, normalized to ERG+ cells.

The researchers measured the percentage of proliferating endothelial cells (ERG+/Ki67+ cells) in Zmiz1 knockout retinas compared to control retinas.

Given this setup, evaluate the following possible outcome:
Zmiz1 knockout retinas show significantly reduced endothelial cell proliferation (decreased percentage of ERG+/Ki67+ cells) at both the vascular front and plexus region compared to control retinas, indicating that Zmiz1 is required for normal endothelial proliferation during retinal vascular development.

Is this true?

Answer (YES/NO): NO